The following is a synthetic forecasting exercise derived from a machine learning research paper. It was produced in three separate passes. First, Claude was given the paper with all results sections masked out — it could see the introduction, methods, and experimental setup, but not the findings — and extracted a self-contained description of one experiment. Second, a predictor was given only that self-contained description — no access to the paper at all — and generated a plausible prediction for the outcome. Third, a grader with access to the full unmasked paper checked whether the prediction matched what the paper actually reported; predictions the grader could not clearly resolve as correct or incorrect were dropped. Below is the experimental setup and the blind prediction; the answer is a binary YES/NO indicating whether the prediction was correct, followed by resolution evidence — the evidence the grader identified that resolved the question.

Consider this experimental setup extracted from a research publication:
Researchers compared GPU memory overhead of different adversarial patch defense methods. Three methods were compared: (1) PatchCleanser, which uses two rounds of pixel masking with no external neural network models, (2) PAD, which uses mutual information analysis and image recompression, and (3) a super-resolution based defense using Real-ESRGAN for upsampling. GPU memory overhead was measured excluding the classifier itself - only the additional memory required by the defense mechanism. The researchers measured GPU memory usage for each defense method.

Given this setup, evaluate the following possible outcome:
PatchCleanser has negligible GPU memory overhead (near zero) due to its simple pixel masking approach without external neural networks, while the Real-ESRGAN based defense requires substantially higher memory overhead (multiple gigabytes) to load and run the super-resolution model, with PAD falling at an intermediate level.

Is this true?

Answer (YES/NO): NO